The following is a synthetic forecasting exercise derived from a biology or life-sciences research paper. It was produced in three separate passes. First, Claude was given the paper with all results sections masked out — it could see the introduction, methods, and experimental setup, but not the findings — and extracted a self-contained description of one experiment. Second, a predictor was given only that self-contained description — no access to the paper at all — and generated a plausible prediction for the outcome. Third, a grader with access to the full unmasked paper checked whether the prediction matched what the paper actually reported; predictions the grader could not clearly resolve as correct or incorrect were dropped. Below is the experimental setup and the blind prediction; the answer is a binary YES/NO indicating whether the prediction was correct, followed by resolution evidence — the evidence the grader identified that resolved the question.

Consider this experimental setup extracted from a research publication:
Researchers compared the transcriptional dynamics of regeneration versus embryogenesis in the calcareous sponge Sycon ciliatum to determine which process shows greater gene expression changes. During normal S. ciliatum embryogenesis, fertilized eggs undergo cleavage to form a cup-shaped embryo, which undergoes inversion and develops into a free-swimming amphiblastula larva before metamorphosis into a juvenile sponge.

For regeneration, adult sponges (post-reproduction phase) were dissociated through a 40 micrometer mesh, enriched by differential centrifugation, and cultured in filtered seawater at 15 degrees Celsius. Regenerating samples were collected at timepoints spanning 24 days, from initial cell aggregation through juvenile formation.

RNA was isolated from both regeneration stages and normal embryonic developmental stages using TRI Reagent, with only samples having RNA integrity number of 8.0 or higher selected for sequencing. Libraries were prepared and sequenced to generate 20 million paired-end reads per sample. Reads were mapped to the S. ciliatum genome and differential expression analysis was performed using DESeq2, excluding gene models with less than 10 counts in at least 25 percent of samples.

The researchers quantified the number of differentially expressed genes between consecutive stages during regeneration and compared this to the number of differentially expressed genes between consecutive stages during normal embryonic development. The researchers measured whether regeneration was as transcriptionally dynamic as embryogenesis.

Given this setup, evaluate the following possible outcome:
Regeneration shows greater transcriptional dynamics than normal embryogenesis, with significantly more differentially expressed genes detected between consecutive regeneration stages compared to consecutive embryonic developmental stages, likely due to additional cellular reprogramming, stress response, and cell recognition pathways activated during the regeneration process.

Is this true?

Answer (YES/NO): NO